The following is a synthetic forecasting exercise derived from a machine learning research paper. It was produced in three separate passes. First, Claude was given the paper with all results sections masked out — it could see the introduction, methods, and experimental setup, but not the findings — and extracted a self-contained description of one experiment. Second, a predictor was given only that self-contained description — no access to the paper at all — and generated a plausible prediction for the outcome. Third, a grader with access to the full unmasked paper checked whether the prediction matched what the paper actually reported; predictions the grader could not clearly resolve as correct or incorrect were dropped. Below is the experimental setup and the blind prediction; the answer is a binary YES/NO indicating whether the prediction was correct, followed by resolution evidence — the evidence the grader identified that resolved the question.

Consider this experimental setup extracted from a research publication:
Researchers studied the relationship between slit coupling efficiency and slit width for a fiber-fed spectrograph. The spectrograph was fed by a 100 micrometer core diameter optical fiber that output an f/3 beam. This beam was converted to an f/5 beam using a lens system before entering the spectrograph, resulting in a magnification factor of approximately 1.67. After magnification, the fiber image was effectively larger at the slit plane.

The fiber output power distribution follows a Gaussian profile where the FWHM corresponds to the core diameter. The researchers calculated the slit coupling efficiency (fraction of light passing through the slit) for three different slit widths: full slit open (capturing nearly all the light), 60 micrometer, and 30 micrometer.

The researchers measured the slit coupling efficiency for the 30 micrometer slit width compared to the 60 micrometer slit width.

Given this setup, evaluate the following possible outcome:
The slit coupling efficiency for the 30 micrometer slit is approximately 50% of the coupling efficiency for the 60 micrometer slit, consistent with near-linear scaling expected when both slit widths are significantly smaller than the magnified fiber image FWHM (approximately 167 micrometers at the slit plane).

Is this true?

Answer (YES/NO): YES